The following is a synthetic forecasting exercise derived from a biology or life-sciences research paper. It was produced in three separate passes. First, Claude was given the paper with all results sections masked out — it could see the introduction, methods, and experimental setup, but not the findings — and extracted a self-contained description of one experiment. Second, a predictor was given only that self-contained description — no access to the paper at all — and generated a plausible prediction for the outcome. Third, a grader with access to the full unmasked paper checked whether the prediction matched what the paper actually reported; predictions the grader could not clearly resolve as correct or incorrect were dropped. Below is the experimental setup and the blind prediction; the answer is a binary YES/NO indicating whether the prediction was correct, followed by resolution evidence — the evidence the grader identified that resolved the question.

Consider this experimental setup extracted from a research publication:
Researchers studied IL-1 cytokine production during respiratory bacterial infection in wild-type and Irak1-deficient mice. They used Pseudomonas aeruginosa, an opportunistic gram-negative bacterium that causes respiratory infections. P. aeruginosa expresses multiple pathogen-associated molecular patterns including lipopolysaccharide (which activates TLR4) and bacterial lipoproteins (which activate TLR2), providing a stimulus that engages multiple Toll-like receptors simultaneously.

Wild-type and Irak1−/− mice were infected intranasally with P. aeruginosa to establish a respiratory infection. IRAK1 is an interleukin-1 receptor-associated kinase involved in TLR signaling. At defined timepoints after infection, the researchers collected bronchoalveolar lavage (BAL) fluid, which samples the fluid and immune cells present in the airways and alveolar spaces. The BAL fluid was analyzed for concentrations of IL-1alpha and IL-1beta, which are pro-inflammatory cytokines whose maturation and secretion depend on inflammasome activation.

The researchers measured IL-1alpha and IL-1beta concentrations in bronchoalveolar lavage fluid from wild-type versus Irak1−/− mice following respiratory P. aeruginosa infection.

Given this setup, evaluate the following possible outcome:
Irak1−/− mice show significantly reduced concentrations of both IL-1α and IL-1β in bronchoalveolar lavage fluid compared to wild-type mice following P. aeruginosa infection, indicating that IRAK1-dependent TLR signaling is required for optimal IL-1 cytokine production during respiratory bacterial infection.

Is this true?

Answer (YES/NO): YES